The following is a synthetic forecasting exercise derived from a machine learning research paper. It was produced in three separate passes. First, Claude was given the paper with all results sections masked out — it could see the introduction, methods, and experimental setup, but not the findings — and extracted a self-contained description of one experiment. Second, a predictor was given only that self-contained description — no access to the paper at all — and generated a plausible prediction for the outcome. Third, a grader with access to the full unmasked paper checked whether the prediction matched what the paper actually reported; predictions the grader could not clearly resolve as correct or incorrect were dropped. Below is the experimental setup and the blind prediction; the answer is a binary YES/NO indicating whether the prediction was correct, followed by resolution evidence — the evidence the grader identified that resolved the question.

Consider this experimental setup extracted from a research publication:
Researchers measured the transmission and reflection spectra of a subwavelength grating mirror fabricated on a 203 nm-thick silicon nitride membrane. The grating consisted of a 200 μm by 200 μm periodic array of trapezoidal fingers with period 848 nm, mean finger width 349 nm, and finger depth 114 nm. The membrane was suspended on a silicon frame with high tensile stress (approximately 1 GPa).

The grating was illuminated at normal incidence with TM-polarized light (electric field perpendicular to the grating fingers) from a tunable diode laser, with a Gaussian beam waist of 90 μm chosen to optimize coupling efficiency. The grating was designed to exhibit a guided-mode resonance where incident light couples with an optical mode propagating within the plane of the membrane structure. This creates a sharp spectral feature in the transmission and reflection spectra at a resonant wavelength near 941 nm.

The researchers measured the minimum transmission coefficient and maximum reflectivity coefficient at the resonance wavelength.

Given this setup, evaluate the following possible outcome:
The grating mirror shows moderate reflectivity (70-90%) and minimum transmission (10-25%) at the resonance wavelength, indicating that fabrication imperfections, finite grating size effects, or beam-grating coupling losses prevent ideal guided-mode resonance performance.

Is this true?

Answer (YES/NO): NO